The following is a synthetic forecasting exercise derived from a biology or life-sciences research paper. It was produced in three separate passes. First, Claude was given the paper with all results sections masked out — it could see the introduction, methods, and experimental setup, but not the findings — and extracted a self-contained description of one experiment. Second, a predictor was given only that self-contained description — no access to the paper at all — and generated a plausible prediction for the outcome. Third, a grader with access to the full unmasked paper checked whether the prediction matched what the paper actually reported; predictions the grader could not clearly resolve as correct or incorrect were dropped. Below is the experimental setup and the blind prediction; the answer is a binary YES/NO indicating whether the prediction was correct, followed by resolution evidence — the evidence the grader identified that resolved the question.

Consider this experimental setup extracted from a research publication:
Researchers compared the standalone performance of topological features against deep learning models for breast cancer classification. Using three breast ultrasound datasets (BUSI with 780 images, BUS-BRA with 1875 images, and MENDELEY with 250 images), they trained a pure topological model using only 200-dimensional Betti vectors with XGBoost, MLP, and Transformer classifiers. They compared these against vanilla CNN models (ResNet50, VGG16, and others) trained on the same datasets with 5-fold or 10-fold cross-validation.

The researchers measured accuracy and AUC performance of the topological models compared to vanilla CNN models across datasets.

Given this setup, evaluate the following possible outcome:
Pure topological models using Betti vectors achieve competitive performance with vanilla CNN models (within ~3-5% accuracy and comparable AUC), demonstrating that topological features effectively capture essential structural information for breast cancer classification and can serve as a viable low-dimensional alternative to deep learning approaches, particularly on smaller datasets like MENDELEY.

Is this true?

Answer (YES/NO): NO